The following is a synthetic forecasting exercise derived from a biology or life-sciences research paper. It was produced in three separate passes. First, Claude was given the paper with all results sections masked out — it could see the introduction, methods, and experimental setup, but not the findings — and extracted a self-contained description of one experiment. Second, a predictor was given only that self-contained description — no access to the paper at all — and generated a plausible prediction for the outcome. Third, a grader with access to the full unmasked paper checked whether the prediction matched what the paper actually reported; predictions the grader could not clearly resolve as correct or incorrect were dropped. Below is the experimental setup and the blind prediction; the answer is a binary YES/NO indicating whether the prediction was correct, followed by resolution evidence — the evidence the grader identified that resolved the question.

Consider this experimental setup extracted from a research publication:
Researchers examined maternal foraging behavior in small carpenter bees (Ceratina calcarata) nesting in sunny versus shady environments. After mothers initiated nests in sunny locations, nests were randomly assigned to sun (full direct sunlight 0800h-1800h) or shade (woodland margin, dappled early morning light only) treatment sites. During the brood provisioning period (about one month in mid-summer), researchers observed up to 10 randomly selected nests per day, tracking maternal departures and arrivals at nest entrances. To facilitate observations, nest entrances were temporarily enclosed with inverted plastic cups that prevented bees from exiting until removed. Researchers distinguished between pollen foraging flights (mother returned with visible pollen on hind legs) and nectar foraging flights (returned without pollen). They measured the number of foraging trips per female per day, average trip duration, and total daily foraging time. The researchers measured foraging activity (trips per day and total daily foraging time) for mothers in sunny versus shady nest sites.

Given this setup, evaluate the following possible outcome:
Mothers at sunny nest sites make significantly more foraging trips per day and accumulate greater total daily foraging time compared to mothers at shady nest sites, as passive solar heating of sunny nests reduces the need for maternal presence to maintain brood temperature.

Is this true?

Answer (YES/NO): NO